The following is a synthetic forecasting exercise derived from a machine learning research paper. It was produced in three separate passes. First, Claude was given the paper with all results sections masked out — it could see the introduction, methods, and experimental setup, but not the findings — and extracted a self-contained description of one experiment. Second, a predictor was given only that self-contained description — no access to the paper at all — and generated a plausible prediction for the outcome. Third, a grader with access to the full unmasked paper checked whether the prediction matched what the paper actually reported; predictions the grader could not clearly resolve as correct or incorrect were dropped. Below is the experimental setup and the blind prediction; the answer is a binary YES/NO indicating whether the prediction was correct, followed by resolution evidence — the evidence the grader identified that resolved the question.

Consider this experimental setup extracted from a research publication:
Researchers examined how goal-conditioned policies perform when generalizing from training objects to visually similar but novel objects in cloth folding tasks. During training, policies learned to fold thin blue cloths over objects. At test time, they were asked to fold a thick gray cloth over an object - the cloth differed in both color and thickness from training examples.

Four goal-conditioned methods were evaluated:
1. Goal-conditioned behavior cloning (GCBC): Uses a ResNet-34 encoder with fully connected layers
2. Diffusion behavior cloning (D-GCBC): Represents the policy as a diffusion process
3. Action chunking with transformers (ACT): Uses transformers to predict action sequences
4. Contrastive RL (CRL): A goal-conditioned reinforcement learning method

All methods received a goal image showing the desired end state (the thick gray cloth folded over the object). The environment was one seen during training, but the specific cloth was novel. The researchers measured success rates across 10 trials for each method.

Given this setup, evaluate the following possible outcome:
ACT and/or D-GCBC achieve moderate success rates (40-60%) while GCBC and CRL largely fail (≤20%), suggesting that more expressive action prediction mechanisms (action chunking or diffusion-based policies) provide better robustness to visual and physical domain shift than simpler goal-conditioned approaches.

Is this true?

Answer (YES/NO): NO